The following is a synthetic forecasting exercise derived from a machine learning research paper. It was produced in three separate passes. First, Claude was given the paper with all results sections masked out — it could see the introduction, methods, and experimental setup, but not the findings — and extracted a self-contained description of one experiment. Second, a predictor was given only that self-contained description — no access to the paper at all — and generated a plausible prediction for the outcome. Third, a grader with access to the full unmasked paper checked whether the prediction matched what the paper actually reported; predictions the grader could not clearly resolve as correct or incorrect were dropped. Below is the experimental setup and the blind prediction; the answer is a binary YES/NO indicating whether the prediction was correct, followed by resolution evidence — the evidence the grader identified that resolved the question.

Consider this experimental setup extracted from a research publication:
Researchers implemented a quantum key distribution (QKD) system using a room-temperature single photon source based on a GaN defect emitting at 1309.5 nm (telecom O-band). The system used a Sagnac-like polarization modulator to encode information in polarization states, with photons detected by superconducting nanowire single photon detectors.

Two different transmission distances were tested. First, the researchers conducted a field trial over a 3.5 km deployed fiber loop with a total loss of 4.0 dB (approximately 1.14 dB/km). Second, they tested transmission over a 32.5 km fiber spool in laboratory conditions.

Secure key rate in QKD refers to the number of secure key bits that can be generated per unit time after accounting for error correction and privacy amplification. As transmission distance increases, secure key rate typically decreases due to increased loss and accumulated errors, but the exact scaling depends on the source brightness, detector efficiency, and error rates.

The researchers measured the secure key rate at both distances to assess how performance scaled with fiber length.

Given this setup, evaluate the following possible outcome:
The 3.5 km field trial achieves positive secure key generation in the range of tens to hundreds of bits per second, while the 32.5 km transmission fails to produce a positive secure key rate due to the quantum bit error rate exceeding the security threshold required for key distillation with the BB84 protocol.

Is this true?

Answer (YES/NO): NO